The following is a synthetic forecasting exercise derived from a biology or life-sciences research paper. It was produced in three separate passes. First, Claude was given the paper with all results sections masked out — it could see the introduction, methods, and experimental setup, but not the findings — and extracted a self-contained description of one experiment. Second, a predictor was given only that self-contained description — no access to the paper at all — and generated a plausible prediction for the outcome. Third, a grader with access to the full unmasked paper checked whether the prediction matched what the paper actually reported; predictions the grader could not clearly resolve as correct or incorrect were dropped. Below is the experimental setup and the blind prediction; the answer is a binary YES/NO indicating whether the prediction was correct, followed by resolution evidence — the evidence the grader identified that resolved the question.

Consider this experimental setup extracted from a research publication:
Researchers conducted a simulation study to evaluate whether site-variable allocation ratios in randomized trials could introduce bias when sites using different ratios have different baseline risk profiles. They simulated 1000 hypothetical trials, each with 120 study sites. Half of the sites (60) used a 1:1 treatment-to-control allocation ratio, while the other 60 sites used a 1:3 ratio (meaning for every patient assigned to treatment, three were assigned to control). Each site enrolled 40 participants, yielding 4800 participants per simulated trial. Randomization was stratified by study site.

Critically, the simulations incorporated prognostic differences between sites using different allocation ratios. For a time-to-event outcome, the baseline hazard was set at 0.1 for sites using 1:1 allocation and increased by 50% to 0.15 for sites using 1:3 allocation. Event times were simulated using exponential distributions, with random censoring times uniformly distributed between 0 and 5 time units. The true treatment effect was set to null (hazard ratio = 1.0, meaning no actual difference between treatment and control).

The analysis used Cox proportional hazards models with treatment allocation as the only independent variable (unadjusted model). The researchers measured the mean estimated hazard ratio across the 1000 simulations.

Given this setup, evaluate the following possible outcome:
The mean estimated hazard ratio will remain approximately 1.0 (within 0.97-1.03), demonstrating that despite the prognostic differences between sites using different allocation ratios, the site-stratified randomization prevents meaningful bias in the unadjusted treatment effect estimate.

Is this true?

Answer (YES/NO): NO